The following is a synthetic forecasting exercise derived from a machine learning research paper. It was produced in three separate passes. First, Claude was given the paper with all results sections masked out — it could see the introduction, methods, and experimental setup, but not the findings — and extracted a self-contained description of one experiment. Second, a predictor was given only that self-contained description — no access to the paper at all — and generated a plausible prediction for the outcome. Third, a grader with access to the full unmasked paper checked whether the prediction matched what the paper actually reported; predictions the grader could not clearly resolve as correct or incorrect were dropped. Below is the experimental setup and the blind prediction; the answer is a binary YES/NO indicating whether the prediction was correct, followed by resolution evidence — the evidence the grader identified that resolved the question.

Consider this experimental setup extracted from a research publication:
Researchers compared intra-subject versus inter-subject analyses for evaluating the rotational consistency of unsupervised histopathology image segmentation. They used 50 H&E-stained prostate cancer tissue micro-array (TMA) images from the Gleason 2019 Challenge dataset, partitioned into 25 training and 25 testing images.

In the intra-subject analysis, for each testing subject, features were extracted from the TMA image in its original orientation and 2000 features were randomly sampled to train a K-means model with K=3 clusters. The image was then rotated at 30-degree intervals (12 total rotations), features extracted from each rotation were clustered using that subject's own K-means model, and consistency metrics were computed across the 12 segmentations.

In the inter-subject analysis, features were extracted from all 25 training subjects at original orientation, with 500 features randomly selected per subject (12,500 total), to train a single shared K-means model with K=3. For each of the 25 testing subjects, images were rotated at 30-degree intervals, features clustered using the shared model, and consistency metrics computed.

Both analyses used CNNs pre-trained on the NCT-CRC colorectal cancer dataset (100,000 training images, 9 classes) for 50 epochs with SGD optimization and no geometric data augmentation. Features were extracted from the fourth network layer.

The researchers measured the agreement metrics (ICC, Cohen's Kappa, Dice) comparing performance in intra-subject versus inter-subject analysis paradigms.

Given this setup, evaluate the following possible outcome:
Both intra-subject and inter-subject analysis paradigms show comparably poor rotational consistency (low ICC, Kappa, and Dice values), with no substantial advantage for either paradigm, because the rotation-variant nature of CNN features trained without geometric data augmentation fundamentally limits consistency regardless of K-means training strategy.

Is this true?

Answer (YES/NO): NO